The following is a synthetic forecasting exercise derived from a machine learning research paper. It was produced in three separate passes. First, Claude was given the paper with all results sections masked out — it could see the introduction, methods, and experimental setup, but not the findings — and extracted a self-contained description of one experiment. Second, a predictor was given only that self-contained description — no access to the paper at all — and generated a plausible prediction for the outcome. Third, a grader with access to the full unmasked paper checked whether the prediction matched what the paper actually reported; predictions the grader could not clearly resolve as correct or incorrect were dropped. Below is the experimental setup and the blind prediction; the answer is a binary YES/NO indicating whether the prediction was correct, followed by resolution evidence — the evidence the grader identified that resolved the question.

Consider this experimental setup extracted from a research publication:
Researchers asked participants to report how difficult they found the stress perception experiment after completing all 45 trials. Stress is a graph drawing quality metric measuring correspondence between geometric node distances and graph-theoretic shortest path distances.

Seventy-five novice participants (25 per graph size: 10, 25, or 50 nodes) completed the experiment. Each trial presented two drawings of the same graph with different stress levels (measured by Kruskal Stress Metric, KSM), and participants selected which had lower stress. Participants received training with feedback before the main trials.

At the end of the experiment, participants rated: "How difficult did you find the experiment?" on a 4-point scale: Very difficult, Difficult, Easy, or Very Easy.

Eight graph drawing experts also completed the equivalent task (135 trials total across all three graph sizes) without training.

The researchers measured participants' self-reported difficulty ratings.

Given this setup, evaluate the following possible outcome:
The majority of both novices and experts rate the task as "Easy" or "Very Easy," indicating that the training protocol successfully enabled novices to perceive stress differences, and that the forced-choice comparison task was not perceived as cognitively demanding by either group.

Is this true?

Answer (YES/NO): NO